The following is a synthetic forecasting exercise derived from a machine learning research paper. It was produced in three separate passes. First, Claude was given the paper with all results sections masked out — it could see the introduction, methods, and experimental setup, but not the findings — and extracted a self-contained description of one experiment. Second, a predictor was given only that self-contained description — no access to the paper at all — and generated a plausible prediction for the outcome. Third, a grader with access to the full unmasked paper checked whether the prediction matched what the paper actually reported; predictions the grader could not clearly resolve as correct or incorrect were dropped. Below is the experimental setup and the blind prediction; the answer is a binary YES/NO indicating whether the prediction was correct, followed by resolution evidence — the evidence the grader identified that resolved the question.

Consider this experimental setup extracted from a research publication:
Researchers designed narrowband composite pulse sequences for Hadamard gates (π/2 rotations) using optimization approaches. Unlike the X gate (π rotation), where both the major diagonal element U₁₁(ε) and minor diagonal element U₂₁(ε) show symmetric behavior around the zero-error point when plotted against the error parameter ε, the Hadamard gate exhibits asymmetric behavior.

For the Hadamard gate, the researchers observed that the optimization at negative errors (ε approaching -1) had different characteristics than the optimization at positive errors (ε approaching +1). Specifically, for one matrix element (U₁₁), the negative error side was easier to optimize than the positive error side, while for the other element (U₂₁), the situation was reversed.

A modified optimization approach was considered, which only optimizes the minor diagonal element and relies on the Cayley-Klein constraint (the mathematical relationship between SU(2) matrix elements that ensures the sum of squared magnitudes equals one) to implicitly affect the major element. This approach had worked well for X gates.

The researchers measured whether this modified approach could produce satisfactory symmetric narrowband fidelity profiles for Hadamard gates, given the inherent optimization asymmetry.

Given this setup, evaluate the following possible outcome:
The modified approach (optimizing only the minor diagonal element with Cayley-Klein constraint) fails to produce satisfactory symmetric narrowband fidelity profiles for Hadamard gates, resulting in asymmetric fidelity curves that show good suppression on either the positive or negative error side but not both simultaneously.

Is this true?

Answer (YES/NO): YES